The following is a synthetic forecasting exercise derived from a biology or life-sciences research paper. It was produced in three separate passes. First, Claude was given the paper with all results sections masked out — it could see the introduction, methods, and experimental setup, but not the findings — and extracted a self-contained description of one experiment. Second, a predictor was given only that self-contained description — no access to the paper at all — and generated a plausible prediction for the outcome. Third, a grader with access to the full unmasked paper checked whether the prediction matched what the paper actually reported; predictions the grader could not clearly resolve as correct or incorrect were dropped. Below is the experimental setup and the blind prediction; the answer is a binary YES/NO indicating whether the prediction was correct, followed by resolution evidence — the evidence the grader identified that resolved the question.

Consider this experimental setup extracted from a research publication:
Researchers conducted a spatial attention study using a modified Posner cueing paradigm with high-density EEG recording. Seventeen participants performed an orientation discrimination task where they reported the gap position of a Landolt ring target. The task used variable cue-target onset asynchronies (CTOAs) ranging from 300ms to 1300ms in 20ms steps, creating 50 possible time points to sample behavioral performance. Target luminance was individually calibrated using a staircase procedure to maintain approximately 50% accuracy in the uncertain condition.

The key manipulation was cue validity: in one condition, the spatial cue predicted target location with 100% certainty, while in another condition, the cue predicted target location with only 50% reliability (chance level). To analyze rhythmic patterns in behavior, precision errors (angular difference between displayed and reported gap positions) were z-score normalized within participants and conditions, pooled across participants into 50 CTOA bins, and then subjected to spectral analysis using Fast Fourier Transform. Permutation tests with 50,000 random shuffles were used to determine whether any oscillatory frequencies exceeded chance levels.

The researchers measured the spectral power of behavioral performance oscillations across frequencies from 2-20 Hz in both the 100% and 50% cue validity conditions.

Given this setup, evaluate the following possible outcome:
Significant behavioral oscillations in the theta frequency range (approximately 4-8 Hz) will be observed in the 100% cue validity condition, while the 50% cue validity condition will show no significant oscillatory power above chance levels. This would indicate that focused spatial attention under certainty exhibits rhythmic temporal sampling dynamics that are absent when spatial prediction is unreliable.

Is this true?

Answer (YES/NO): NO